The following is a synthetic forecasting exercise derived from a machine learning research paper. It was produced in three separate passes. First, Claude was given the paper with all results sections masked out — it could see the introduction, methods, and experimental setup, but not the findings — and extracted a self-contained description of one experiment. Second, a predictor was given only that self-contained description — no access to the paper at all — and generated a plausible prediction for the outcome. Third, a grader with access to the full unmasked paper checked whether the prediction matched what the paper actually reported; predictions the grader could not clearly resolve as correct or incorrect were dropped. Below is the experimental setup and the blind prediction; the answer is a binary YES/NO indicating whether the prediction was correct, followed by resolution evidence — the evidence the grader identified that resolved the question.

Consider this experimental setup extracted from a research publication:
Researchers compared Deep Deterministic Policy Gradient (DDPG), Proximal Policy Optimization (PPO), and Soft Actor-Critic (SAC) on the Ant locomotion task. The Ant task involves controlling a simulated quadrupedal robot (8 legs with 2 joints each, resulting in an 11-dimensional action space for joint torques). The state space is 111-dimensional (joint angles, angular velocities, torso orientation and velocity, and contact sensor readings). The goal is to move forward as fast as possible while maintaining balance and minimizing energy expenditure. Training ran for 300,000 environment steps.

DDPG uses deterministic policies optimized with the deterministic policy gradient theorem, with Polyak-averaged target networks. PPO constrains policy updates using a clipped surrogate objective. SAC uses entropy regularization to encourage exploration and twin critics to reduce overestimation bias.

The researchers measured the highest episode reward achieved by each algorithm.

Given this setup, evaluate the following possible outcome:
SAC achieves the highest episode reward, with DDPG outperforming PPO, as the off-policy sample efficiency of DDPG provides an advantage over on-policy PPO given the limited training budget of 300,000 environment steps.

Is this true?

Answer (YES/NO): NO